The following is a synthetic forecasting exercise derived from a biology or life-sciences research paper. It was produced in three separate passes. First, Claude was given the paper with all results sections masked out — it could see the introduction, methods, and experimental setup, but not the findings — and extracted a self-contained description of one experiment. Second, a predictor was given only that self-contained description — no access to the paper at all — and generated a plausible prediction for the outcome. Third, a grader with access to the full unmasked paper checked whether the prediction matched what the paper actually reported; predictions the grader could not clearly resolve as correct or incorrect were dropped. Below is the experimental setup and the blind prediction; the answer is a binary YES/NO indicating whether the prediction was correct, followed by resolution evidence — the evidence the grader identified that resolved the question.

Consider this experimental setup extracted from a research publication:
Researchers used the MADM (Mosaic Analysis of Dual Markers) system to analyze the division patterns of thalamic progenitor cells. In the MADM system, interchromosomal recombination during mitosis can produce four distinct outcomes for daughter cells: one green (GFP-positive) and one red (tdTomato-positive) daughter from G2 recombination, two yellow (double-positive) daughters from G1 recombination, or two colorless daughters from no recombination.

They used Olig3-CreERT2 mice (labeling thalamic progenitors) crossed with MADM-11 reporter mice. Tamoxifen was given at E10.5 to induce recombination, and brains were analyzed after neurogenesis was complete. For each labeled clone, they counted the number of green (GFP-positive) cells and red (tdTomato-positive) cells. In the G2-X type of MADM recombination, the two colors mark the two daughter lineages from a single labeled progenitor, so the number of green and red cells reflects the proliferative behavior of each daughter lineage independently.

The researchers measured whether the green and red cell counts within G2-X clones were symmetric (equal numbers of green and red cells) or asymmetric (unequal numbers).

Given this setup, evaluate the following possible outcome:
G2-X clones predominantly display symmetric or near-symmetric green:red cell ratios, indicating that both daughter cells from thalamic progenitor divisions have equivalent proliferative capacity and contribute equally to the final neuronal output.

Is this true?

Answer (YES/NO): YES